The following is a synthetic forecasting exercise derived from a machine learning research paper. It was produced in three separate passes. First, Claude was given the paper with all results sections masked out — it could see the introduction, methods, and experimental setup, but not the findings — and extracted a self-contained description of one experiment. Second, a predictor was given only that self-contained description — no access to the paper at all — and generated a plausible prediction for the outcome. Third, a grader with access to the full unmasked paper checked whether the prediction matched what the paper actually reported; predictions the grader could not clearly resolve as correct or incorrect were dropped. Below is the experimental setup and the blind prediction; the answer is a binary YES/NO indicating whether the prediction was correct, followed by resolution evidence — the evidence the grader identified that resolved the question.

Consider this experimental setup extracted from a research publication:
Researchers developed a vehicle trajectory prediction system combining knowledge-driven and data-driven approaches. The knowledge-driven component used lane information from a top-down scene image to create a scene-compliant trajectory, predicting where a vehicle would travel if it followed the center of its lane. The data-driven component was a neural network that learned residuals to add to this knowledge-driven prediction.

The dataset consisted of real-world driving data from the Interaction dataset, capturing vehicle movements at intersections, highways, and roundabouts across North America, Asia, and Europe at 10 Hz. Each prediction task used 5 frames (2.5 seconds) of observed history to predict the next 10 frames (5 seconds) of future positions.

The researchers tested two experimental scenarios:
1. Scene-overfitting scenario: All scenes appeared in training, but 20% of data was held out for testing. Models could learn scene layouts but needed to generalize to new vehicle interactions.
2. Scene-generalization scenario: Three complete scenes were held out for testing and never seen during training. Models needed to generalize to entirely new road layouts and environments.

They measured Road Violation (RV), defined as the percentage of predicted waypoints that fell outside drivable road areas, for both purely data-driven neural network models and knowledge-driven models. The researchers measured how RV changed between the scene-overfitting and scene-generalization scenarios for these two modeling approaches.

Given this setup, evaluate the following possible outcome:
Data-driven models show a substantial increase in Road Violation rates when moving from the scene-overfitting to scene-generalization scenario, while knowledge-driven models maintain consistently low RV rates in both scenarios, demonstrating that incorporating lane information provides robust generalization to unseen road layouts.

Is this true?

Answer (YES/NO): YES